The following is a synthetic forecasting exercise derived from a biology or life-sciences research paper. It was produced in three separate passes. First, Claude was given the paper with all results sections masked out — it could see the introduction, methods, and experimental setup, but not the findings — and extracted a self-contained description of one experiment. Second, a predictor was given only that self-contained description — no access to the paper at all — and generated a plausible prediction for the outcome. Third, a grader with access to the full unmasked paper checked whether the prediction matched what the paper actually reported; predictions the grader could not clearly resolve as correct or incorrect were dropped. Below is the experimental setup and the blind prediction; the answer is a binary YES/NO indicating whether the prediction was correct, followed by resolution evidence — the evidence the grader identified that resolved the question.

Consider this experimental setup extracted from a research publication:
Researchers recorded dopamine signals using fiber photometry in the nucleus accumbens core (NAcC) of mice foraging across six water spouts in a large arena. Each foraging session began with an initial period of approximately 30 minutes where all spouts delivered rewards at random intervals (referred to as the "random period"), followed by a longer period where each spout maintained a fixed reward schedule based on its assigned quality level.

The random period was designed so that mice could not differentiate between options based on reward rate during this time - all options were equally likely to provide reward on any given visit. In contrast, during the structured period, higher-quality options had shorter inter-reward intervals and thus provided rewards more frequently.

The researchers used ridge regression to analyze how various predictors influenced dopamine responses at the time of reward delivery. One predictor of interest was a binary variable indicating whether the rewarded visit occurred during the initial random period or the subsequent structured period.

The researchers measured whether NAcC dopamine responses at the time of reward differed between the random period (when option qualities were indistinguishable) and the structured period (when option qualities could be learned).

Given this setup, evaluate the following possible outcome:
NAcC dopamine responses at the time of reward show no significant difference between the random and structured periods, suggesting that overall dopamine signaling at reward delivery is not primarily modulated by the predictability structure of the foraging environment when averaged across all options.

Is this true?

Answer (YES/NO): NO